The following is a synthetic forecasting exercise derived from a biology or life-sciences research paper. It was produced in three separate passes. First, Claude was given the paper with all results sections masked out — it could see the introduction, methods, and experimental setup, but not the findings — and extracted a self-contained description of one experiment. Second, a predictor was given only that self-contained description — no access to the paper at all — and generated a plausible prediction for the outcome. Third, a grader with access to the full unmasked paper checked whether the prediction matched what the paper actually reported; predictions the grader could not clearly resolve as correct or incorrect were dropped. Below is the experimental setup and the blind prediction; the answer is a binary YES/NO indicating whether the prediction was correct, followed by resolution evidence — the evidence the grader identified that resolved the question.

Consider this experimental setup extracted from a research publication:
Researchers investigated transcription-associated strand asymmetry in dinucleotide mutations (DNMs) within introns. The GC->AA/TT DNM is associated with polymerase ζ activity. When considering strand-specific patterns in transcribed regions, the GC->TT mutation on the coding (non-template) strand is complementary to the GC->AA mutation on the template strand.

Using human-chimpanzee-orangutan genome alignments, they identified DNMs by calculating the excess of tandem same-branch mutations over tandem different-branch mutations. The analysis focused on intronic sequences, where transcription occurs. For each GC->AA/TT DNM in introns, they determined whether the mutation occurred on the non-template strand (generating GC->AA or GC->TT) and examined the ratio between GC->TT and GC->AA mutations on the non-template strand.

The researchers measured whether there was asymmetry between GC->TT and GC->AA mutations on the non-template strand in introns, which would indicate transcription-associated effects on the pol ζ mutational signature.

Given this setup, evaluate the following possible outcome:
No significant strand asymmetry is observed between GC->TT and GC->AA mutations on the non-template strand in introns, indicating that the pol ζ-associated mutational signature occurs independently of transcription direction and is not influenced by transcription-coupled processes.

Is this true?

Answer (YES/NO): NO